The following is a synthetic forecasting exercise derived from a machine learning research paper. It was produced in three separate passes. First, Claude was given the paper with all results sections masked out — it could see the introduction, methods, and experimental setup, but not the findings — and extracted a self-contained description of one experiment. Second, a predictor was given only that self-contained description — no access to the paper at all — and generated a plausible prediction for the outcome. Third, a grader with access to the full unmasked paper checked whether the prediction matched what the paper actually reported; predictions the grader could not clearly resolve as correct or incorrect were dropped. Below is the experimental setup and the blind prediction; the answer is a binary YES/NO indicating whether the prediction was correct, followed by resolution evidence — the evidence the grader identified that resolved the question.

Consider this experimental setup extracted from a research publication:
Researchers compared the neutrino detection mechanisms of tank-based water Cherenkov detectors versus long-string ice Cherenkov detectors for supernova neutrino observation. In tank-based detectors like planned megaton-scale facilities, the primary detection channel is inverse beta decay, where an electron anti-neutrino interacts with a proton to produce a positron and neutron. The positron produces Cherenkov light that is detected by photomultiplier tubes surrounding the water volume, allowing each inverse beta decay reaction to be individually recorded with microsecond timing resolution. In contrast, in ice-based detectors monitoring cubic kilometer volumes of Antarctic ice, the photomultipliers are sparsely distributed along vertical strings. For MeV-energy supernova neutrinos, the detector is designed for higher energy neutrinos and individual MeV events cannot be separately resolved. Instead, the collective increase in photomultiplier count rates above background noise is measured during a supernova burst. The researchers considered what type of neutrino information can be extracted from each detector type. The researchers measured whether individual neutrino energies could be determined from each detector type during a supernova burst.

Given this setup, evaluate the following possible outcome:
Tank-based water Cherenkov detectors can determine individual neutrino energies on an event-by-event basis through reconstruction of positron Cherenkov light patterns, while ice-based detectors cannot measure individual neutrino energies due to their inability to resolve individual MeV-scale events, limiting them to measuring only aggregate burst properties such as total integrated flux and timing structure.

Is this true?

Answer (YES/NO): YES